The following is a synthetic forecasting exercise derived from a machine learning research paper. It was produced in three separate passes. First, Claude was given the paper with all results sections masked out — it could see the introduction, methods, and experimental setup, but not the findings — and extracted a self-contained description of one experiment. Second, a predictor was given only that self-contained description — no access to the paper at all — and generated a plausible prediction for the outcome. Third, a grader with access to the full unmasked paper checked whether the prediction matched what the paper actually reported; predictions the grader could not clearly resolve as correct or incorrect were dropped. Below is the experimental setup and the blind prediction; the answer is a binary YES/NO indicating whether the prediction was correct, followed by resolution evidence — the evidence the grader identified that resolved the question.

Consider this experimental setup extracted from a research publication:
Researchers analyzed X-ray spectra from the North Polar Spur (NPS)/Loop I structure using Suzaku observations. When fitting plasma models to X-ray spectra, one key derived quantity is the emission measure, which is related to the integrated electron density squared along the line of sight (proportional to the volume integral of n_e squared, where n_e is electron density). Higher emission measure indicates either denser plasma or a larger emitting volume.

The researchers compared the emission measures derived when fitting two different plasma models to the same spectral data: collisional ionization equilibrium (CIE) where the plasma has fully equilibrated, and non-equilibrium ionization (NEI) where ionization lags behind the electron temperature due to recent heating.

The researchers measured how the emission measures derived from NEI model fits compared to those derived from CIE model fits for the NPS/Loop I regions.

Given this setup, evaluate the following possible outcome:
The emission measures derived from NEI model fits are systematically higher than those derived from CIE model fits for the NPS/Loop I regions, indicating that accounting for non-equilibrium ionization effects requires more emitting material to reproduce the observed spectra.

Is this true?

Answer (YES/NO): NO